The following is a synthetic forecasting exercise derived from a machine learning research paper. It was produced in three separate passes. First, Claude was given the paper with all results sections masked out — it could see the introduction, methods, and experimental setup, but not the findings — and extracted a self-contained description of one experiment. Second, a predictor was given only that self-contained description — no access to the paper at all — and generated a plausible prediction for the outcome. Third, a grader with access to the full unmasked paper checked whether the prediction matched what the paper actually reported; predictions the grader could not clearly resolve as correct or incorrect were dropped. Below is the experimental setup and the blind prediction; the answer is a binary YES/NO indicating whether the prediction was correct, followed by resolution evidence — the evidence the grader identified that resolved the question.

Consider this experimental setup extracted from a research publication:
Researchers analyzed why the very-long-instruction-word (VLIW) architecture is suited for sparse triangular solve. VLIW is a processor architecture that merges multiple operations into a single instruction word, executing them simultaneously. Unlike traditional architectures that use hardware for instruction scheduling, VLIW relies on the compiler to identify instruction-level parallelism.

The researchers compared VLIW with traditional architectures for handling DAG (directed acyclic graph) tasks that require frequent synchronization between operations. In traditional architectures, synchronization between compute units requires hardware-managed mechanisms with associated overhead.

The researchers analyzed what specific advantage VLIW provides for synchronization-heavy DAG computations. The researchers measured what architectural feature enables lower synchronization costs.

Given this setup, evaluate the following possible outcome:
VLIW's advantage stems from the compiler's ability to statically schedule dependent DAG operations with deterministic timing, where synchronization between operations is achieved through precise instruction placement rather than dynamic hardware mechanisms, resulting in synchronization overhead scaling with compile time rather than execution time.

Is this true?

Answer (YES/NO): NO